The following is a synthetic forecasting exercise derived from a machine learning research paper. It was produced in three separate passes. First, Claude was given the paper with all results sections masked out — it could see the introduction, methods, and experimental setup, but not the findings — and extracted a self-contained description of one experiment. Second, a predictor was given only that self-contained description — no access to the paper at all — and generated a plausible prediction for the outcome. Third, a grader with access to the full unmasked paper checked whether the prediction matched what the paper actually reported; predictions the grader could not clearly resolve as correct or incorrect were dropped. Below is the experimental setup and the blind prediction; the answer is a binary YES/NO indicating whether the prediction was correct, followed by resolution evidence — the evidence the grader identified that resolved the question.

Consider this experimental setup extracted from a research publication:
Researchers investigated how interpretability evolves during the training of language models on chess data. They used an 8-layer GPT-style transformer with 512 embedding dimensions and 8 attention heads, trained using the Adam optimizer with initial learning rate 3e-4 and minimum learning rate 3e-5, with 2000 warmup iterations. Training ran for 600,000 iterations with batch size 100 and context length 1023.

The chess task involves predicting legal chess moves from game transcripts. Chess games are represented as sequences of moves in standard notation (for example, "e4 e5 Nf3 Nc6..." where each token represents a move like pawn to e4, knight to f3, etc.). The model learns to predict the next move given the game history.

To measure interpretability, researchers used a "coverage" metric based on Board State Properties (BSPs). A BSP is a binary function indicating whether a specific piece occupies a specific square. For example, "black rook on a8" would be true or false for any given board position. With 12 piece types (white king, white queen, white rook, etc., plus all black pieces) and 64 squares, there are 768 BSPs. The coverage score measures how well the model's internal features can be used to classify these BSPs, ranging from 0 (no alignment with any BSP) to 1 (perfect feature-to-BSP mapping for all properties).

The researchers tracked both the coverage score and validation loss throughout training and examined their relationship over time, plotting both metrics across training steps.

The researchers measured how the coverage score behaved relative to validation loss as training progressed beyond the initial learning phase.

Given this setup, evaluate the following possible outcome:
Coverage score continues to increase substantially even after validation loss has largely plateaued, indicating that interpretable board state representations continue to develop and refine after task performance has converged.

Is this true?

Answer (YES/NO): YES